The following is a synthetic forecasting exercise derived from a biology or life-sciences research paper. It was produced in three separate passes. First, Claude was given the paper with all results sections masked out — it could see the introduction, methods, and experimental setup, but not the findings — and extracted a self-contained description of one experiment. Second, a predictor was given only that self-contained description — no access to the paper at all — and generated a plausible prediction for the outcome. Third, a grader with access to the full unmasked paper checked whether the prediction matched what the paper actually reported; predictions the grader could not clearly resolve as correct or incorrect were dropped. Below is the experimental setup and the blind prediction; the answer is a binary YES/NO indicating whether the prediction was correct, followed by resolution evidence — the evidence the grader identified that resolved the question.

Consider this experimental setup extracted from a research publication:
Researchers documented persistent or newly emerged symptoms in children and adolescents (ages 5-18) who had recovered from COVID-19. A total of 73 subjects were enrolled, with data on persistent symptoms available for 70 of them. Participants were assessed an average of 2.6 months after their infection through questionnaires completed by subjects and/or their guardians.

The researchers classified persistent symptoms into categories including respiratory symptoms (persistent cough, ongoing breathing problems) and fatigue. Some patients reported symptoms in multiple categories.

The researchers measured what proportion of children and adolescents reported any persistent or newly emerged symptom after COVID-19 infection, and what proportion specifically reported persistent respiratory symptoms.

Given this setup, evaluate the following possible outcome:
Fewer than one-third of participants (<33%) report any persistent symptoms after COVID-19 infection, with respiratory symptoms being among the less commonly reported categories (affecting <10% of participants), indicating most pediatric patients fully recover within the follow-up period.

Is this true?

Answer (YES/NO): NO